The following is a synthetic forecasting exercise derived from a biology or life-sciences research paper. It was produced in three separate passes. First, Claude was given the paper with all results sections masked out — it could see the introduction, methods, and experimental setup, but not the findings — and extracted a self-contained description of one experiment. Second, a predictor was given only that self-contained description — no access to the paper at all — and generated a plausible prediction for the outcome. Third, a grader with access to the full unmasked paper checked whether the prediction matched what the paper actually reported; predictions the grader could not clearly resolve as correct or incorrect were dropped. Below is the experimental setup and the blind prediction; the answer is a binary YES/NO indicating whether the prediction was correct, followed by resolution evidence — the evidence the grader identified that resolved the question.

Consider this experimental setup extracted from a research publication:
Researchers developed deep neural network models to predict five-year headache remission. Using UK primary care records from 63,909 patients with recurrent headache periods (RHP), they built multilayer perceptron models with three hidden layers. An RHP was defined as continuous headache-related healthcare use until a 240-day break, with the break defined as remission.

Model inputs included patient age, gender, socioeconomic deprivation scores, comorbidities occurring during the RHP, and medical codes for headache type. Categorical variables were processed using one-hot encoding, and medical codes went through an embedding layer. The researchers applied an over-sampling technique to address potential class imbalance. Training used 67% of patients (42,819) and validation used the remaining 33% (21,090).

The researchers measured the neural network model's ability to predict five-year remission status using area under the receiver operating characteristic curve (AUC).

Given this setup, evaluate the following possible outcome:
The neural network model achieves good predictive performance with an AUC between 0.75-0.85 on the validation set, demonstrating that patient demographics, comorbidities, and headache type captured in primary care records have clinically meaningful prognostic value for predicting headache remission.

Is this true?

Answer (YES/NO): NO